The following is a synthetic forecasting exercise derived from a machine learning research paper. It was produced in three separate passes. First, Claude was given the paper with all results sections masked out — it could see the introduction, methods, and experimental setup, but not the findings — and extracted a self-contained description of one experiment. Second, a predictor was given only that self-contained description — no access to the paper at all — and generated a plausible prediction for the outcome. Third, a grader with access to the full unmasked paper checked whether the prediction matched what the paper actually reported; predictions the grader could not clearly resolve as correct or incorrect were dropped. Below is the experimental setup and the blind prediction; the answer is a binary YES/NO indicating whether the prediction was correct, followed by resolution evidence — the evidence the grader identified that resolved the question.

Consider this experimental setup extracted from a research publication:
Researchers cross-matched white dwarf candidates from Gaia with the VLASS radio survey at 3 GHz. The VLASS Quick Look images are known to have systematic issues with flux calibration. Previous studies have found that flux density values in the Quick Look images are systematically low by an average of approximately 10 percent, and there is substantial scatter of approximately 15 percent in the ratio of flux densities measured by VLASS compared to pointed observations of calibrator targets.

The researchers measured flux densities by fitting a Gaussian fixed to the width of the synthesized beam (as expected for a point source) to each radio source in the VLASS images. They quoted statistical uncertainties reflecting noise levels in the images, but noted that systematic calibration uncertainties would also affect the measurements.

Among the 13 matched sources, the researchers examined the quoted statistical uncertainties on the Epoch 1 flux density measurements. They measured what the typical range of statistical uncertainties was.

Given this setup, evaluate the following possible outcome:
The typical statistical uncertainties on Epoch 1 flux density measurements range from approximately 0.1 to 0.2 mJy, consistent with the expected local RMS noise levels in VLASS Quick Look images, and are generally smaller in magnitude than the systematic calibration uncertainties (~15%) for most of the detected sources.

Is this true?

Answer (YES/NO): YES